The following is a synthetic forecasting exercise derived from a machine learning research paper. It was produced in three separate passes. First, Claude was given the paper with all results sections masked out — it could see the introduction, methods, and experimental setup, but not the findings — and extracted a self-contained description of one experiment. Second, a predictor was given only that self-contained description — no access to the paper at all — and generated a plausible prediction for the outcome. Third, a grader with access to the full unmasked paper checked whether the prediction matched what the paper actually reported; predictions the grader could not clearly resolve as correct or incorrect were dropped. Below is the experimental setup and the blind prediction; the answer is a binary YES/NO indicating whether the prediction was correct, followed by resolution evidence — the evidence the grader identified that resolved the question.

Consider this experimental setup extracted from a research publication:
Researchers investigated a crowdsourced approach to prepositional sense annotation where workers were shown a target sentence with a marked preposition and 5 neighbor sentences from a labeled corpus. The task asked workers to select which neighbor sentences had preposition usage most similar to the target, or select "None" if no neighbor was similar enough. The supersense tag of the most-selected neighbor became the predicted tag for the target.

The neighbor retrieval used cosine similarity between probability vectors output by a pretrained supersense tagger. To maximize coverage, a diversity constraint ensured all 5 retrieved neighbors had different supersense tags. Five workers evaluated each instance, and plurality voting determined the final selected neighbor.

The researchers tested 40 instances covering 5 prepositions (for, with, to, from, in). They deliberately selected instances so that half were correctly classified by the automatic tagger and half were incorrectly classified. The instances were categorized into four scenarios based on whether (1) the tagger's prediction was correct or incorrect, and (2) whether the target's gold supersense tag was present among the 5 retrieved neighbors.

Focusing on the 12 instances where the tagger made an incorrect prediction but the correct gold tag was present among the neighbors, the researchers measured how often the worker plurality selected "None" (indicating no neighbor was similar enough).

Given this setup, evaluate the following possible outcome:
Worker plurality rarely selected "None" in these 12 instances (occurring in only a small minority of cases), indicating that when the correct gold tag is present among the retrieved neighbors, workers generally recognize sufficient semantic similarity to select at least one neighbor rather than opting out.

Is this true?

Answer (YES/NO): NO